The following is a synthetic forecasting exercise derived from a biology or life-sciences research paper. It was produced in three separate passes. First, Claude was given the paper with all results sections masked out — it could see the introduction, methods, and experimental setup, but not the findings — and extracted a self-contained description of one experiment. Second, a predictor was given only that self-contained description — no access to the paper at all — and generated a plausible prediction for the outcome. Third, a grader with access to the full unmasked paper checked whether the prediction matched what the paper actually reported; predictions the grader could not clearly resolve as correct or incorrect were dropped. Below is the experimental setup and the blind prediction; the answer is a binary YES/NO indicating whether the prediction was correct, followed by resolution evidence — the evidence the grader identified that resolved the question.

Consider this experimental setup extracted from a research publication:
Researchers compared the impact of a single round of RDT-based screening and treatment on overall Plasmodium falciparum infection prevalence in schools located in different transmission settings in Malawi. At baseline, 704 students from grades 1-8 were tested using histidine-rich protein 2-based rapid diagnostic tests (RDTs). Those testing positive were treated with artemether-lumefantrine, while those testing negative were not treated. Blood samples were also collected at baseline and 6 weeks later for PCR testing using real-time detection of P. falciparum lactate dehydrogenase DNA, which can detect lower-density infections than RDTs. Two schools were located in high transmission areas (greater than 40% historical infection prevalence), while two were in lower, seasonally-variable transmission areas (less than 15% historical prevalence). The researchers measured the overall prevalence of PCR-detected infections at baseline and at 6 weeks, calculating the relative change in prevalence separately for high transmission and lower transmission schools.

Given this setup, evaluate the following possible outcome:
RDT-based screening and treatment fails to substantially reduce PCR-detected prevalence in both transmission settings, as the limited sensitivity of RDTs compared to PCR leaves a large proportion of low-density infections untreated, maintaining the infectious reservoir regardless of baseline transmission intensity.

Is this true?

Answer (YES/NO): NO